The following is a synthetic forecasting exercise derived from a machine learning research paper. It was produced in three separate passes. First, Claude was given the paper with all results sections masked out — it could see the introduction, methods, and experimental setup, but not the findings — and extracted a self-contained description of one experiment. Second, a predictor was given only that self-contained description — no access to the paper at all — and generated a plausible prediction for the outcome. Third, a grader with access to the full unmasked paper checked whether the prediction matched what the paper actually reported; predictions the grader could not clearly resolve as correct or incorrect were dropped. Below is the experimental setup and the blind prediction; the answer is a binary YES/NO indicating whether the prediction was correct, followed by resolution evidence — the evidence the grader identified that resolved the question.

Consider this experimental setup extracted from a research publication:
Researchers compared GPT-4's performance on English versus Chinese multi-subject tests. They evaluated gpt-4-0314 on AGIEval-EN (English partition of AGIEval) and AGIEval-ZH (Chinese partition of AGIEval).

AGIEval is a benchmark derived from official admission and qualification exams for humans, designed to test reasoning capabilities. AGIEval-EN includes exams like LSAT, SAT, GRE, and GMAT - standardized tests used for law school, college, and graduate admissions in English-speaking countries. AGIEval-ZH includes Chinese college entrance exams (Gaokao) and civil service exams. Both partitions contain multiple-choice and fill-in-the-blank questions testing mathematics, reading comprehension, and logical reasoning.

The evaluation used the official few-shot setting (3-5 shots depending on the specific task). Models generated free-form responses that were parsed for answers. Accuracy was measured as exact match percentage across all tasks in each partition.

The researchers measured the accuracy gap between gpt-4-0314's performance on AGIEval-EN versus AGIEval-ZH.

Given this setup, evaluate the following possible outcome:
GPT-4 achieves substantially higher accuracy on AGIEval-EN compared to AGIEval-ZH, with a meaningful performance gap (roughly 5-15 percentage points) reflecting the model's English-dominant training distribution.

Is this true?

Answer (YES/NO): NO